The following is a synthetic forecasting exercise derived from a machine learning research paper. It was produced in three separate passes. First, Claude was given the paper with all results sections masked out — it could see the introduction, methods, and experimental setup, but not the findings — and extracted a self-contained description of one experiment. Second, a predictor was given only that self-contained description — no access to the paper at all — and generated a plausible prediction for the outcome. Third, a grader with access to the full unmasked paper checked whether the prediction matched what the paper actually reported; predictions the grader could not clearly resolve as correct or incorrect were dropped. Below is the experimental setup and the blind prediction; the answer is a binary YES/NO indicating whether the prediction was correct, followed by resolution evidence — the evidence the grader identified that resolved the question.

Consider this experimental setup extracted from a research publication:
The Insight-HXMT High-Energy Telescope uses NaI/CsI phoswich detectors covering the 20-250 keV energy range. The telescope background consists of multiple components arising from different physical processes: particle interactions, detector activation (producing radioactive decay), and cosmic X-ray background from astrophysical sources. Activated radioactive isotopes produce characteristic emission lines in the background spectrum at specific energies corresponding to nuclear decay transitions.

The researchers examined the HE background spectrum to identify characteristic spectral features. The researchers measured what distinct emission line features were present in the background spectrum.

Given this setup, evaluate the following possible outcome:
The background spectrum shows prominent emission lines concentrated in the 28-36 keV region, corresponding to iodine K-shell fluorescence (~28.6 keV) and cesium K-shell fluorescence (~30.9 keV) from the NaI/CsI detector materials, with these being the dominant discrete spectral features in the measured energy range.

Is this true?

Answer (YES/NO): NO